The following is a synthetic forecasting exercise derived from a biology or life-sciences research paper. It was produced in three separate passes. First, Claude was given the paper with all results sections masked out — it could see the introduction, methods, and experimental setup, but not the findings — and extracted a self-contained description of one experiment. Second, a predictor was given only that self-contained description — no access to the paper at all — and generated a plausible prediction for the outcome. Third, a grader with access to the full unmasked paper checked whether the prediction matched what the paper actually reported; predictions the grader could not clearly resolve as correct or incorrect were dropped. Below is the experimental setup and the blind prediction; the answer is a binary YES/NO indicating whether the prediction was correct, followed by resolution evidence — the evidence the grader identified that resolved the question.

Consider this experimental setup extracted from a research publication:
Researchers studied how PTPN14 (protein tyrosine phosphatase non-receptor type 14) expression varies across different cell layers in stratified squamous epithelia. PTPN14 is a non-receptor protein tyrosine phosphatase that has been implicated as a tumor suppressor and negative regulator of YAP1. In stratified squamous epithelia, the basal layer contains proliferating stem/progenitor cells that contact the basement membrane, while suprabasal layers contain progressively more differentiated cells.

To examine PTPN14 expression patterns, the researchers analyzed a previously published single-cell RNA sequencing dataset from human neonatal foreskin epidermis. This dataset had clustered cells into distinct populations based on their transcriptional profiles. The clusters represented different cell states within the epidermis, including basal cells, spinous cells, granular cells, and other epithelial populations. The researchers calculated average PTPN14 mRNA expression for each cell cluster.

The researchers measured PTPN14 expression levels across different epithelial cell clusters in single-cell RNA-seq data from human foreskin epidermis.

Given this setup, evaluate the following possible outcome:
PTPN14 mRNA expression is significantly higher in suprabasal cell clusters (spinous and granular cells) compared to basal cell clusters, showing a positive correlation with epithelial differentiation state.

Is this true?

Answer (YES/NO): NO